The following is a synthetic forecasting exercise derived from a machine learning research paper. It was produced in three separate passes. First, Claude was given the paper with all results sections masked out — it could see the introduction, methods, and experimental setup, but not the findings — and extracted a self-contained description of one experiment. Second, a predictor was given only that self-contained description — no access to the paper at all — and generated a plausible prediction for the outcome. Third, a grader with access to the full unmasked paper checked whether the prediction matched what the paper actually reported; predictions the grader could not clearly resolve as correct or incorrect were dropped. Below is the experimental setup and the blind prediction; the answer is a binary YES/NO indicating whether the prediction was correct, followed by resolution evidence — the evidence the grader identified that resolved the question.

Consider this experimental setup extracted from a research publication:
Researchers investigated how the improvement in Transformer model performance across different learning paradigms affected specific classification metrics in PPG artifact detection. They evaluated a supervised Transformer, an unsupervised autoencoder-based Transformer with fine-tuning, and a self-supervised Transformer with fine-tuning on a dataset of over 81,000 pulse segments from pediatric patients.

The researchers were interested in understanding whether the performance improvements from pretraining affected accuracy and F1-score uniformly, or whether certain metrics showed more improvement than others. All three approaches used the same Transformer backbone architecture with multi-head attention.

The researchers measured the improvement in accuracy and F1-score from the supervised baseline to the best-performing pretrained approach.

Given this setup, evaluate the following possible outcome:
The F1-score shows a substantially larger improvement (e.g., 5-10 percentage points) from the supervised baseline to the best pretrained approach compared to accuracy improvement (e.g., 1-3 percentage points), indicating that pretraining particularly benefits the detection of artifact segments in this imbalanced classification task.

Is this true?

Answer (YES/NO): YES